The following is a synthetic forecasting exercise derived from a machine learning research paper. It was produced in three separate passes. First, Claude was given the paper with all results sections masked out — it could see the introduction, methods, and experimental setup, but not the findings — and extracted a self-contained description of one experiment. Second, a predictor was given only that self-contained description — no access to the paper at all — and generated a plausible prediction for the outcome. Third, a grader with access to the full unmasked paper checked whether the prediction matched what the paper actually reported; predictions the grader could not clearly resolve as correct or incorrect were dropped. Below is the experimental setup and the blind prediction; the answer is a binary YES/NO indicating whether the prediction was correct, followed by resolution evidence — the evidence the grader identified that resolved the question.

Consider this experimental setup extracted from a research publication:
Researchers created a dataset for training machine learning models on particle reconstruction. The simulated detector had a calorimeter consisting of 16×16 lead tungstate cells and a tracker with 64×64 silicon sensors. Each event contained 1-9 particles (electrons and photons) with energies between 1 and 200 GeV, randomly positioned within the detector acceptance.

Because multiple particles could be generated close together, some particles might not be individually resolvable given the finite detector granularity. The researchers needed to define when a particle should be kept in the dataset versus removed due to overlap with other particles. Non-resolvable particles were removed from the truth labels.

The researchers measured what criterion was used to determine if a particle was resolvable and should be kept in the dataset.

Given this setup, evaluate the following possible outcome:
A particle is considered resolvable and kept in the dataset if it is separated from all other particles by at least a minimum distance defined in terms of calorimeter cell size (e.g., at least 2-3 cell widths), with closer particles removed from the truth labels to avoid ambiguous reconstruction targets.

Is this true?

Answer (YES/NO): NO